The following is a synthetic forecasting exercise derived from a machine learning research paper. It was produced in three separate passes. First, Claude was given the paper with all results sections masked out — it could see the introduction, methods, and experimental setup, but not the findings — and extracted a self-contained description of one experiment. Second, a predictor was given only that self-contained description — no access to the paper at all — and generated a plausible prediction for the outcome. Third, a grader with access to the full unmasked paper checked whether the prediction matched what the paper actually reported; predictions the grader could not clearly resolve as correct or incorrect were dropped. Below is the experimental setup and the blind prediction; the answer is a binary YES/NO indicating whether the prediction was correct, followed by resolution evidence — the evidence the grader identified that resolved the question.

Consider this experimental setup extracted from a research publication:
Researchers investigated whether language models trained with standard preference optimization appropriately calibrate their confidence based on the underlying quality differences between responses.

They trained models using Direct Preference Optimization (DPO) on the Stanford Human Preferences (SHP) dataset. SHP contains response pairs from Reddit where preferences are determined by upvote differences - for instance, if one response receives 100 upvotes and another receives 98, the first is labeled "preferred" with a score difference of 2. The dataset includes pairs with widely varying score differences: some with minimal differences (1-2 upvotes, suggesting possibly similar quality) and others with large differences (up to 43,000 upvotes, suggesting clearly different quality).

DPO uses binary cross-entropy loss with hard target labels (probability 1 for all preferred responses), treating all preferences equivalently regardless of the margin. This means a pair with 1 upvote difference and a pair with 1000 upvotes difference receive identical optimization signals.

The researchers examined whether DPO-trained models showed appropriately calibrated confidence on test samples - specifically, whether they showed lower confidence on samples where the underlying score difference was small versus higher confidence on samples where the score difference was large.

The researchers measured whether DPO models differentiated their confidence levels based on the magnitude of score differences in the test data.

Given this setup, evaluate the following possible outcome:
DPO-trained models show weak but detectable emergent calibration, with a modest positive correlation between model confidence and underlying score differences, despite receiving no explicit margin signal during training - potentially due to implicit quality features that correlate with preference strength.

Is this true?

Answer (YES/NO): NO